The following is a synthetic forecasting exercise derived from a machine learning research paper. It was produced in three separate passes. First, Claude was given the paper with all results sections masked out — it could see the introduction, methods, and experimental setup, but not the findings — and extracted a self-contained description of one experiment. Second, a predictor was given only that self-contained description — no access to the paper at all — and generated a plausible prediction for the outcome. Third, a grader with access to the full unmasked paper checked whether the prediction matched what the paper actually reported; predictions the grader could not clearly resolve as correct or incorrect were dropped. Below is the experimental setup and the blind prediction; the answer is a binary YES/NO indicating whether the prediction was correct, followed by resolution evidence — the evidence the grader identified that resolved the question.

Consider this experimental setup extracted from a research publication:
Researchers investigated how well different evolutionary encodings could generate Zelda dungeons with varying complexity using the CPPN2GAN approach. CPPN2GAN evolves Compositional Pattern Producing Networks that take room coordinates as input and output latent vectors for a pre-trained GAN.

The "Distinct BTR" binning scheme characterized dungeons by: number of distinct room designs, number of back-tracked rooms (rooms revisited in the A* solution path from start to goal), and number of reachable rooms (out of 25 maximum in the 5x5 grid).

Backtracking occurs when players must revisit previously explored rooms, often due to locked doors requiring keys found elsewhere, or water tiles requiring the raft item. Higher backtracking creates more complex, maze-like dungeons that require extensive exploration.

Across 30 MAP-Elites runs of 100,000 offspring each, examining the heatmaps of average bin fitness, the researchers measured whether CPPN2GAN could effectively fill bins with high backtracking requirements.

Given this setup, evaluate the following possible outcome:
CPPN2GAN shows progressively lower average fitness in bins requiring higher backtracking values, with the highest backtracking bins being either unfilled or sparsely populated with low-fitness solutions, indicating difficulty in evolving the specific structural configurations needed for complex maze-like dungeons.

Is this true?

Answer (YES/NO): YES